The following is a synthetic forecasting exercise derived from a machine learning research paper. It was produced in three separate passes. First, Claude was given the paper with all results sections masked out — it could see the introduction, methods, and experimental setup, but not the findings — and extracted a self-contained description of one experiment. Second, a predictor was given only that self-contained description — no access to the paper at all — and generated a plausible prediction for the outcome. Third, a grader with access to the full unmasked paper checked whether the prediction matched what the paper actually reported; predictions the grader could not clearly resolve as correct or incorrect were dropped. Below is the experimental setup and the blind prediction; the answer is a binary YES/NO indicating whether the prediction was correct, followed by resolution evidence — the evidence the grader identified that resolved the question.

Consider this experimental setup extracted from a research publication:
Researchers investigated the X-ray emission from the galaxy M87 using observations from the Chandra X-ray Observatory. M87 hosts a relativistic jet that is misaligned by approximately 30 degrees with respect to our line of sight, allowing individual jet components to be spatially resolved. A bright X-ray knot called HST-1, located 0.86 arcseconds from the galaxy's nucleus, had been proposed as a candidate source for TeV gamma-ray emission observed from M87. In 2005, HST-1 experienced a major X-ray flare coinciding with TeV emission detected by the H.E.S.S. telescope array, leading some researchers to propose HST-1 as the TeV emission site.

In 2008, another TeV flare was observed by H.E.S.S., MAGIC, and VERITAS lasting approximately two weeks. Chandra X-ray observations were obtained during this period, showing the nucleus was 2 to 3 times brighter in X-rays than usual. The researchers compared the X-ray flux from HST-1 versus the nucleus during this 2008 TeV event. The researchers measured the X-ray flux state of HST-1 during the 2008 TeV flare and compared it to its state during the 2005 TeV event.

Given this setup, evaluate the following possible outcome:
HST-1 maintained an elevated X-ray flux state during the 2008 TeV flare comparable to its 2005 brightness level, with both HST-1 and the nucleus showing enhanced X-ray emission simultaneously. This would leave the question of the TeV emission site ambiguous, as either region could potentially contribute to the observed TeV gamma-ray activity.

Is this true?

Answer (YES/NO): NO